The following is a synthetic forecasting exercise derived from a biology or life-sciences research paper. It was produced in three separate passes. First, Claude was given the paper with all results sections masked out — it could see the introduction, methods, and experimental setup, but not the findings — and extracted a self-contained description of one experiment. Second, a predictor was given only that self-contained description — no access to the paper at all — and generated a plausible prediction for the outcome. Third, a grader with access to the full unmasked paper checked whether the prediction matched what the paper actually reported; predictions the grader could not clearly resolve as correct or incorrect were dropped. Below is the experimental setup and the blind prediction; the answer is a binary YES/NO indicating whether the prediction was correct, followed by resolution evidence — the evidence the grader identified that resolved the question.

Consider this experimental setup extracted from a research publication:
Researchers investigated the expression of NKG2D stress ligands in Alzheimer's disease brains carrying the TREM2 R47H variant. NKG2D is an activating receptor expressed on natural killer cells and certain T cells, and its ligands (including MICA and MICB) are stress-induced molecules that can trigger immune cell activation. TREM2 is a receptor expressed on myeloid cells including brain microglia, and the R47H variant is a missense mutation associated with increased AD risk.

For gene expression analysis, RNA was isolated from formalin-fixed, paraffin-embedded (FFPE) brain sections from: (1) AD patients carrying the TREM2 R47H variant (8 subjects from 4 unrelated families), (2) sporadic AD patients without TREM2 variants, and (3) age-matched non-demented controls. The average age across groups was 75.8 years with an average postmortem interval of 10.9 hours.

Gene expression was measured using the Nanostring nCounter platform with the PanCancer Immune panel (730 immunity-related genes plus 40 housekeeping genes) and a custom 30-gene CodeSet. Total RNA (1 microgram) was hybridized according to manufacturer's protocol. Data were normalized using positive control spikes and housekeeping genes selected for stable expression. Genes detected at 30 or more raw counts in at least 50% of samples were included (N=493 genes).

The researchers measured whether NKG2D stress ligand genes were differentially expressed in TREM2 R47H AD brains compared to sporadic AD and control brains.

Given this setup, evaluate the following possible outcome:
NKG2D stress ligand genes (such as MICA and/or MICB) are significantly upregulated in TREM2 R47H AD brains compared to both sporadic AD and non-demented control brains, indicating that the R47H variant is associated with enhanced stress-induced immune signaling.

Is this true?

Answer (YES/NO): YES